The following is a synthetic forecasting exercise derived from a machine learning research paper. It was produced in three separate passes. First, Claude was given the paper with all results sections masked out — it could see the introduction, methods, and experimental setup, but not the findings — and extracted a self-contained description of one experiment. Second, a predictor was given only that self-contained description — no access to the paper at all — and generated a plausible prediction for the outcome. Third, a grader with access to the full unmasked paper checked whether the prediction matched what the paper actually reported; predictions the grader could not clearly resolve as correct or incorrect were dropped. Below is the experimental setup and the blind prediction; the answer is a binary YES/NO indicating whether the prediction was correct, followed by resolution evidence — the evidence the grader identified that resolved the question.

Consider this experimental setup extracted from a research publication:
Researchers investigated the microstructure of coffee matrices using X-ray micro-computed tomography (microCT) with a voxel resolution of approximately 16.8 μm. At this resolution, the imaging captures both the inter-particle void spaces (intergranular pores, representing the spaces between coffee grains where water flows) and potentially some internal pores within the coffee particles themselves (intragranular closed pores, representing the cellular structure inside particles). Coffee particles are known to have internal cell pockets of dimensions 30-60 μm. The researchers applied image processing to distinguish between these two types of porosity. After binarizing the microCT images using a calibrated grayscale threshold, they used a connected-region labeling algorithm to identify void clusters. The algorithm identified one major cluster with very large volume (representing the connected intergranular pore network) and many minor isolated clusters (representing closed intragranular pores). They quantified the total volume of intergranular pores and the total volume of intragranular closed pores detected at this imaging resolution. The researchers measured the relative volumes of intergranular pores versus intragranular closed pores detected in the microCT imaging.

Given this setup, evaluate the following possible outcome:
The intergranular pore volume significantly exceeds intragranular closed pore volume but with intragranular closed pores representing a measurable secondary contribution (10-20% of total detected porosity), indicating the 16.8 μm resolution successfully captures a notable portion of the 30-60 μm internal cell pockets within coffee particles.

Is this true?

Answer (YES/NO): NO